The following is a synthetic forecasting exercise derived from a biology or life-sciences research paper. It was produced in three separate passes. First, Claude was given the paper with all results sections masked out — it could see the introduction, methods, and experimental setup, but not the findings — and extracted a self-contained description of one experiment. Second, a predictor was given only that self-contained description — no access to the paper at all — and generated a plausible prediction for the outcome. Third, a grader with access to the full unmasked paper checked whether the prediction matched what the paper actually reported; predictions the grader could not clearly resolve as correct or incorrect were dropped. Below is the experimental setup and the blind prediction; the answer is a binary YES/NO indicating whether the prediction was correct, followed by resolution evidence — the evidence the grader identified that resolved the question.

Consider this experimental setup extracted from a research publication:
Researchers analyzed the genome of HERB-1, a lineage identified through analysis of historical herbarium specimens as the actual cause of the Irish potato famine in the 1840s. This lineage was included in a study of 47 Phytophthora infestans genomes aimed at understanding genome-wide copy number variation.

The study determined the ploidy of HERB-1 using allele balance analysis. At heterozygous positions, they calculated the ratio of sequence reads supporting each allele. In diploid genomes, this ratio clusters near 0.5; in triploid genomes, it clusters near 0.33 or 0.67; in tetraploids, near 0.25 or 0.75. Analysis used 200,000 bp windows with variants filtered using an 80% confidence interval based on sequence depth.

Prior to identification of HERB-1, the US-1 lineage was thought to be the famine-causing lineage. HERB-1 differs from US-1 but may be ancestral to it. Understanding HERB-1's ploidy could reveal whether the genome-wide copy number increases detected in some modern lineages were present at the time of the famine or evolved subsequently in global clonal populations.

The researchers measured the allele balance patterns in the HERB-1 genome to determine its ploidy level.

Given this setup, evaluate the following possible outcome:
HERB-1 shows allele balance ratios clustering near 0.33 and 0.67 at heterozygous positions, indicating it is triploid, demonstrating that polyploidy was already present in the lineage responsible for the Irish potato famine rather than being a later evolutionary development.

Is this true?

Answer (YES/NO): NO